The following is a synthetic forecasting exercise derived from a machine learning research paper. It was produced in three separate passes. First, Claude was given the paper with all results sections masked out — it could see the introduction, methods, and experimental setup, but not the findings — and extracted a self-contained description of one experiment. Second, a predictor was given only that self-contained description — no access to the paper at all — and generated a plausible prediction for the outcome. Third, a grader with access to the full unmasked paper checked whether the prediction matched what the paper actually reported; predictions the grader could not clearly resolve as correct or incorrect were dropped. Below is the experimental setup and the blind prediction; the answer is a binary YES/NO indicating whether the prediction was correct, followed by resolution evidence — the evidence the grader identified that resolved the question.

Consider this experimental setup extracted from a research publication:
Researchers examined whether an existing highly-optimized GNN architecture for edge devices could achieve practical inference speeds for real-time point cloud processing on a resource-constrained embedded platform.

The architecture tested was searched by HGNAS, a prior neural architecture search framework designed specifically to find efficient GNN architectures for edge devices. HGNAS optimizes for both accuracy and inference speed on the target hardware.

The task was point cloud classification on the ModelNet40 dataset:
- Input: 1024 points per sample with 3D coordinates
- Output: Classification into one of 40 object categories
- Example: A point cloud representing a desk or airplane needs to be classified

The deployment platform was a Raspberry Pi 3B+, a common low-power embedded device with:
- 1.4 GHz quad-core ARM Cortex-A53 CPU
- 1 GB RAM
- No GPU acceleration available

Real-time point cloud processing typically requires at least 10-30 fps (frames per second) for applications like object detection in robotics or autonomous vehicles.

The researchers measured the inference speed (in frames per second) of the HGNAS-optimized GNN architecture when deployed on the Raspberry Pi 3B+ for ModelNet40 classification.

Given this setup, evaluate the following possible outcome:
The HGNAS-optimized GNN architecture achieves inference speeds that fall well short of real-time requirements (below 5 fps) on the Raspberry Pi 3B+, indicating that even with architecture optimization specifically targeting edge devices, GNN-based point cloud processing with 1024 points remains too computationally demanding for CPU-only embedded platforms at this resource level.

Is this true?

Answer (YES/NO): YES